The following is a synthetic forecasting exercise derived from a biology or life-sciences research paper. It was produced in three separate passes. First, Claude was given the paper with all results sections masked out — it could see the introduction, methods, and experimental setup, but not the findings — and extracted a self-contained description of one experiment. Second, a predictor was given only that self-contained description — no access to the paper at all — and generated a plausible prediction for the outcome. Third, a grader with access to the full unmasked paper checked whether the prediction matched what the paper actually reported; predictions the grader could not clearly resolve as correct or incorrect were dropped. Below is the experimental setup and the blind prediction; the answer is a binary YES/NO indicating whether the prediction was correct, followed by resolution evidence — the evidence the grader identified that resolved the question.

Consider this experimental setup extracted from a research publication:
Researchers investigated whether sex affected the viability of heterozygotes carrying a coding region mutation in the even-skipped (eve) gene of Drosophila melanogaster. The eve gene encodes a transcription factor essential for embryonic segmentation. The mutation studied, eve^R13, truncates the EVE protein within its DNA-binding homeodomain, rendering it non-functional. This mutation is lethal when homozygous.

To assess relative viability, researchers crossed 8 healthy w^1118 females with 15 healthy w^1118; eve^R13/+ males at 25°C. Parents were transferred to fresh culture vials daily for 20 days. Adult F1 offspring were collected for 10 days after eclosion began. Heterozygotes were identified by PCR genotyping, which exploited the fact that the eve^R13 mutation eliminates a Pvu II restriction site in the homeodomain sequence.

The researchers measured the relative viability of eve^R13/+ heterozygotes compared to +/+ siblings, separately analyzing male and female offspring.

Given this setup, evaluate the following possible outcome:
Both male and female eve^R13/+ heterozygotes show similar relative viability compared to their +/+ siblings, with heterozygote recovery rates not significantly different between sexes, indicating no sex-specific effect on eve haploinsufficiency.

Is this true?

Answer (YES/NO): NO